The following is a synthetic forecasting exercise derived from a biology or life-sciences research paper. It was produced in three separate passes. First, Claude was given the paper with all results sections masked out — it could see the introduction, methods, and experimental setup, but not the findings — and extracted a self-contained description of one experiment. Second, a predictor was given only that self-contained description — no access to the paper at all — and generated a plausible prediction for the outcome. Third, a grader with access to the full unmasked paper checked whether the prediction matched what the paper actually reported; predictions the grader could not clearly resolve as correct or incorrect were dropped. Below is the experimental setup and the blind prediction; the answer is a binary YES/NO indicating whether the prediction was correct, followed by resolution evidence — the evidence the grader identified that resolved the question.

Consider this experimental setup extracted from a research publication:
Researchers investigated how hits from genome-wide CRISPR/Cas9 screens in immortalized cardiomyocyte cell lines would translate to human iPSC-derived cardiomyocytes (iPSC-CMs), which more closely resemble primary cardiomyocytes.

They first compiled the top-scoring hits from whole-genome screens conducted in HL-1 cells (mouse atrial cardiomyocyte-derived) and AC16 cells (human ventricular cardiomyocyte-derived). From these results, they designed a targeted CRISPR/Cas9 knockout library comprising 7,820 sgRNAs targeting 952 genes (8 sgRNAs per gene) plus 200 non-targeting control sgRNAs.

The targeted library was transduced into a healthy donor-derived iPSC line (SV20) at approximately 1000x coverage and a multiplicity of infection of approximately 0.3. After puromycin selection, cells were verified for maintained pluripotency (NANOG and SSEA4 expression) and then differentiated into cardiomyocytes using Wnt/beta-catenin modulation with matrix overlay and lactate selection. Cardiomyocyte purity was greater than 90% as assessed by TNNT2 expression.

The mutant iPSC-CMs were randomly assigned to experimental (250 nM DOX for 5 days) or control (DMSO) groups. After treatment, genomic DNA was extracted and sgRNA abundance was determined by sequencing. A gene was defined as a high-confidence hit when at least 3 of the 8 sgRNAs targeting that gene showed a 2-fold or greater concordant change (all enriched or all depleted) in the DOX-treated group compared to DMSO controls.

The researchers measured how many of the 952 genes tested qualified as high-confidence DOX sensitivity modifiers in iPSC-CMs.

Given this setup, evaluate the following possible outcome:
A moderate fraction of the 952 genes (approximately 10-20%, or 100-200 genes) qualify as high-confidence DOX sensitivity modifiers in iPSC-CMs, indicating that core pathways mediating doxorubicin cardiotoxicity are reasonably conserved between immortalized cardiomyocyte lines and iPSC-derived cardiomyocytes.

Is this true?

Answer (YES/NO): NO